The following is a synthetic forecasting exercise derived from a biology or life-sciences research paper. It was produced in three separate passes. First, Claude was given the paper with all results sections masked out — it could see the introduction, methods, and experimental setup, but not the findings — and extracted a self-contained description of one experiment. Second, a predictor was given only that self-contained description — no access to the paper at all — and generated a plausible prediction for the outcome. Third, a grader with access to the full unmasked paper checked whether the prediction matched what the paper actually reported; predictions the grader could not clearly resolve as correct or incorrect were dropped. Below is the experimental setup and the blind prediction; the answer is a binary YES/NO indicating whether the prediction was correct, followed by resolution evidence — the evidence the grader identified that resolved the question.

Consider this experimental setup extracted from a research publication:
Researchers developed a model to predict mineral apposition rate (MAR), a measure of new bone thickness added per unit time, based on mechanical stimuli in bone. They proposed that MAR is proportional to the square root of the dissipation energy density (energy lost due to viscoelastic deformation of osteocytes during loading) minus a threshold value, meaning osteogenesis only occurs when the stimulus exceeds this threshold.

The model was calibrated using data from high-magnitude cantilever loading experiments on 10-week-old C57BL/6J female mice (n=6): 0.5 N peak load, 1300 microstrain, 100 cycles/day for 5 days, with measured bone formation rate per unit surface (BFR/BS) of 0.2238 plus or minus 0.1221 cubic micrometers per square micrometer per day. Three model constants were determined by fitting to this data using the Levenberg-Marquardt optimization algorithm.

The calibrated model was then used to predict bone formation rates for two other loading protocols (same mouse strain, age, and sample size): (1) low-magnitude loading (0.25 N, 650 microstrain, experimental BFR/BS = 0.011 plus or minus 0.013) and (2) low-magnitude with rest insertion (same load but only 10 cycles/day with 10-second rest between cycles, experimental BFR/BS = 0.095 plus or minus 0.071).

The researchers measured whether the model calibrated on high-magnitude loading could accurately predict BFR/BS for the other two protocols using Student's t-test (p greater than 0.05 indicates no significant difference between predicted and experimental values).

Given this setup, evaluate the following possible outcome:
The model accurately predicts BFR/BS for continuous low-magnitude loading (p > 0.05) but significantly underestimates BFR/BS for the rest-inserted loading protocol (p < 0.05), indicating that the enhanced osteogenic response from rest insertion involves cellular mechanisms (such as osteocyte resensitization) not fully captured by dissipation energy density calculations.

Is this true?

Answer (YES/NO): NO